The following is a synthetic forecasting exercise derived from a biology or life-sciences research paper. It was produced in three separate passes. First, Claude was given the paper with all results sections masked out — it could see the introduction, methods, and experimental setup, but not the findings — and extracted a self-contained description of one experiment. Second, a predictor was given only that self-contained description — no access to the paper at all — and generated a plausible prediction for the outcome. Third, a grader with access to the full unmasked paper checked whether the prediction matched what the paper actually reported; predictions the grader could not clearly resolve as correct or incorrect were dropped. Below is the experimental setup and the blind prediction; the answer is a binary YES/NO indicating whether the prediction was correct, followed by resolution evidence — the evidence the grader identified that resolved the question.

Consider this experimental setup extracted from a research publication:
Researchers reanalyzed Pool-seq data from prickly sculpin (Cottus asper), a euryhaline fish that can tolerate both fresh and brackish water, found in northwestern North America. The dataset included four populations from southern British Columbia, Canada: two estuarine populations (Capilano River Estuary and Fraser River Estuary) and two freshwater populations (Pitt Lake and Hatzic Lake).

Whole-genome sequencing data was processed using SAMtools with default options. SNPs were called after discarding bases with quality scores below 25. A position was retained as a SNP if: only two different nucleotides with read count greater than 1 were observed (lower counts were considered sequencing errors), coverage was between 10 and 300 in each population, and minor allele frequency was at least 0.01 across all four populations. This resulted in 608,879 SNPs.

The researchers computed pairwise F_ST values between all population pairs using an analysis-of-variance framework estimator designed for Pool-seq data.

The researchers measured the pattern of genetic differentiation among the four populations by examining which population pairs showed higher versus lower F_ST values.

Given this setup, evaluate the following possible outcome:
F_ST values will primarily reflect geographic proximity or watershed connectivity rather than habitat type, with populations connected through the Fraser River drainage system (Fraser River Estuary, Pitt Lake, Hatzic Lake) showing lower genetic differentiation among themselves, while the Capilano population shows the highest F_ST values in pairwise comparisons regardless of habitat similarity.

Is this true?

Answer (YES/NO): NO